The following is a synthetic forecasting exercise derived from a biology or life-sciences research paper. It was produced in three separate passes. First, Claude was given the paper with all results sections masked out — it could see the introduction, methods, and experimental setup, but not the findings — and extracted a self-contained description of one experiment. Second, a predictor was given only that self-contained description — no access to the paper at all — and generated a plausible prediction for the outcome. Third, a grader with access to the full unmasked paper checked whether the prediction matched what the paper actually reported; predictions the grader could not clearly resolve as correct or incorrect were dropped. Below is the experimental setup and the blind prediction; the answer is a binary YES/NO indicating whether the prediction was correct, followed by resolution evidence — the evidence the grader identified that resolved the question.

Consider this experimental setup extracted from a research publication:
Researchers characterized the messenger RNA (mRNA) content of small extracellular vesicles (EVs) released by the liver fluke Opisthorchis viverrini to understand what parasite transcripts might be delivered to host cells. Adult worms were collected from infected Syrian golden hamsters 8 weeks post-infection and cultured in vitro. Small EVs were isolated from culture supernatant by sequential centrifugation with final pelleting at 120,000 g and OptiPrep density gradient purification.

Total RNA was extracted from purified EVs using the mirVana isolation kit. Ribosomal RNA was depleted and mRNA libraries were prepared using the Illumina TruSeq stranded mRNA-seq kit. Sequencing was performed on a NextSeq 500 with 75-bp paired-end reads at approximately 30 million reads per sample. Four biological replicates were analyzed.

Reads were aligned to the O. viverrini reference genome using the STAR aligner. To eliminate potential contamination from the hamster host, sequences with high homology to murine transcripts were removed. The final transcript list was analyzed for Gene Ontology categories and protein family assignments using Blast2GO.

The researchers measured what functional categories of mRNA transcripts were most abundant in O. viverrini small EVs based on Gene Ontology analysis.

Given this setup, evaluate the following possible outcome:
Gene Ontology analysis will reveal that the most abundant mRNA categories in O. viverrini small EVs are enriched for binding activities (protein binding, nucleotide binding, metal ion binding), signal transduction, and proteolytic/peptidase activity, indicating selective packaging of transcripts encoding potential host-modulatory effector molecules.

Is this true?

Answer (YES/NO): NO